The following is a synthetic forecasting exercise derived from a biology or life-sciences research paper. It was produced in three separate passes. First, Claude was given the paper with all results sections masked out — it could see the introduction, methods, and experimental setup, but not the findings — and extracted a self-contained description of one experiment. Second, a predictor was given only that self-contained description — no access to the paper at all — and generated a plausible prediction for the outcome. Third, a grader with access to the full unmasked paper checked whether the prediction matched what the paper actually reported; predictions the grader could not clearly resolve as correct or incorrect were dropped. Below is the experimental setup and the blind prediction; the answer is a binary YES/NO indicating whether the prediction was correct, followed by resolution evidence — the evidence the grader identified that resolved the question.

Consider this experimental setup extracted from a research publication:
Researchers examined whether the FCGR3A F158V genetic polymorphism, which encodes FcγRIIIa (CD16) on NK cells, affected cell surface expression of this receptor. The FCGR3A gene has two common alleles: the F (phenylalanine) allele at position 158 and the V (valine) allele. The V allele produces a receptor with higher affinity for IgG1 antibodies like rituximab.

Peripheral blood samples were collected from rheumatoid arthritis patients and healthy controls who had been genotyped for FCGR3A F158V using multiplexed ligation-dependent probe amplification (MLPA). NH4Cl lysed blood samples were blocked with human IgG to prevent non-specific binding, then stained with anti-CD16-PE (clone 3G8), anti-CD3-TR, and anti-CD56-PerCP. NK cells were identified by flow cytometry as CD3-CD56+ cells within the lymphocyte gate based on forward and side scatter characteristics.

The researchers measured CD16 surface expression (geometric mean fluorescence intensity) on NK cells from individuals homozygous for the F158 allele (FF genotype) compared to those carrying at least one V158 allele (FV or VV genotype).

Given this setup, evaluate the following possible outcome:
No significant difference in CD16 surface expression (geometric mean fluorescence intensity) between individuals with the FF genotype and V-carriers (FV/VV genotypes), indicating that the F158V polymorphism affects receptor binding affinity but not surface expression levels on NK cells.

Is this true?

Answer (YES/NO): YES